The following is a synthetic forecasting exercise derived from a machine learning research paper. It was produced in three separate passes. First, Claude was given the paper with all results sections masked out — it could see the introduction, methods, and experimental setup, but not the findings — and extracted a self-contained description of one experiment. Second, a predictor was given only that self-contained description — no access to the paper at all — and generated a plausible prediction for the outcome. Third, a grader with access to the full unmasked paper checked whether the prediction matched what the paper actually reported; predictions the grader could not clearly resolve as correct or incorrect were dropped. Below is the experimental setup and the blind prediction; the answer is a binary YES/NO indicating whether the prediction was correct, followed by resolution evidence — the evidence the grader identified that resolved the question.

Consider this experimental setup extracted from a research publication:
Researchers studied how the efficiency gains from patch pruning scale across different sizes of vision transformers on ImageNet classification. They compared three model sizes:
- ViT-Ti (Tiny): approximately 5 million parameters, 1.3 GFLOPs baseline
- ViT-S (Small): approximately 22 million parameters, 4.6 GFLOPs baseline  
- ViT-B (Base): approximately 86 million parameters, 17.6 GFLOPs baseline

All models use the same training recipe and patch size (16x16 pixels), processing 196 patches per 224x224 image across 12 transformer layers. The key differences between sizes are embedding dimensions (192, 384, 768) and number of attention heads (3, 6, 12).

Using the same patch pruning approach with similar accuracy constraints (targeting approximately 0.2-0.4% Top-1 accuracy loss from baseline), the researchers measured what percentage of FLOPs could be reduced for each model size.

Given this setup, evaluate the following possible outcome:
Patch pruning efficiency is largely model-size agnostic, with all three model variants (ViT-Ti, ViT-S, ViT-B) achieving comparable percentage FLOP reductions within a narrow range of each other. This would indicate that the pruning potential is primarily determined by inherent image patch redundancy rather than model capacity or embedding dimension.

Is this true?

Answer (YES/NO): YES